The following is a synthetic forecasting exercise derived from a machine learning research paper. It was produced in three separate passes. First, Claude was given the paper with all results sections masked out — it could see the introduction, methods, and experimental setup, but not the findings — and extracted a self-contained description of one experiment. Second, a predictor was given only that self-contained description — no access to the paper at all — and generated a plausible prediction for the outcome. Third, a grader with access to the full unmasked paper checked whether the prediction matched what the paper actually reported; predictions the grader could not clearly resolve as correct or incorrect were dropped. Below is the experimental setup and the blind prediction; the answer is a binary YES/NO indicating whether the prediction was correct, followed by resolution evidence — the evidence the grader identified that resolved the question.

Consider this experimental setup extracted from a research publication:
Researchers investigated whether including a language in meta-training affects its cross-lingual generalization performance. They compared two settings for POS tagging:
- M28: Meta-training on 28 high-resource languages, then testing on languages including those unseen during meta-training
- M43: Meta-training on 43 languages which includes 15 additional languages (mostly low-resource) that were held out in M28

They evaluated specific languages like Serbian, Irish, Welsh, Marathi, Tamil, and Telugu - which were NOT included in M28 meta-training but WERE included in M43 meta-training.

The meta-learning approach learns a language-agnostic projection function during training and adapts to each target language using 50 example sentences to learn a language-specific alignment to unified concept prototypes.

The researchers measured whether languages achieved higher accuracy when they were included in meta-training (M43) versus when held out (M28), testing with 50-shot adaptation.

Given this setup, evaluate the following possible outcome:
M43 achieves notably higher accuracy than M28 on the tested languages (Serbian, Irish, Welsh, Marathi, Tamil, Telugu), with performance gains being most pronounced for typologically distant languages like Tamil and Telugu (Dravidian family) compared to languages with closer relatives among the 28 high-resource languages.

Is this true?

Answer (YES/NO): NO